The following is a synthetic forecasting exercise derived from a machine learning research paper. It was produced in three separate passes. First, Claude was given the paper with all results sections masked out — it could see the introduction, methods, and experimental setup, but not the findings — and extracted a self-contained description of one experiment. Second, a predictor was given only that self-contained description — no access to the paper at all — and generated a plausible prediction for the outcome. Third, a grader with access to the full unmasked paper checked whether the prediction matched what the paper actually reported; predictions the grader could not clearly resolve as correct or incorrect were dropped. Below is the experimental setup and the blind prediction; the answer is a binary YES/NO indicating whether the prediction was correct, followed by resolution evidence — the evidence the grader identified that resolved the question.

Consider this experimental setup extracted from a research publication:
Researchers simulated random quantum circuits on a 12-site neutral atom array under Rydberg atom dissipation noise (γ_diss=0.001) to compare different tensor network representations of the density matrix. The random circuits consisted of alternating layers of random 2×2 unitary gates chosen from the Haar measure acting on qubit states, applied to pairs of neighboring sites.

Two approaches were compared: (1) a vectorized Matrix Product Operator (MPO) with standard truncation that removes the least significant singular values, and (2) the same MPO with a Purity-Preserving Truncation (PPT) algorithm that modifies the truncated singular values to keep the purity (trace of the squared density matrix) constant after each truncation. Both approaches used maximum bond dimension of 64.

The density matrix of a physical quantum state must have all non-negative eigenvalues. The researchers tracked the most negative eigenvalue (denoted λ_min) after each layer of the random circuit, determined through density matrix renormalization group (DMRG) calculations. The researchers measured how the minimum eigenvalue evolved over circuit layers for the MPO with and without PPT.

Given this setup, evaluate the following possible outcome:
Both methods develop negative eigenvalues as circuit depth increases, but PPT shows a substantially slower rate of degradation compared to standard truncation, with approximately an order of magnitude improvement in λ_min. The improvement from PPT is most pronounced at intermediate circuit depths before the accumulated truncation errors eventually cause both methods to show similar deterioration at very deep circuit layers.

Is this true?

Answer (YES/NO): NO